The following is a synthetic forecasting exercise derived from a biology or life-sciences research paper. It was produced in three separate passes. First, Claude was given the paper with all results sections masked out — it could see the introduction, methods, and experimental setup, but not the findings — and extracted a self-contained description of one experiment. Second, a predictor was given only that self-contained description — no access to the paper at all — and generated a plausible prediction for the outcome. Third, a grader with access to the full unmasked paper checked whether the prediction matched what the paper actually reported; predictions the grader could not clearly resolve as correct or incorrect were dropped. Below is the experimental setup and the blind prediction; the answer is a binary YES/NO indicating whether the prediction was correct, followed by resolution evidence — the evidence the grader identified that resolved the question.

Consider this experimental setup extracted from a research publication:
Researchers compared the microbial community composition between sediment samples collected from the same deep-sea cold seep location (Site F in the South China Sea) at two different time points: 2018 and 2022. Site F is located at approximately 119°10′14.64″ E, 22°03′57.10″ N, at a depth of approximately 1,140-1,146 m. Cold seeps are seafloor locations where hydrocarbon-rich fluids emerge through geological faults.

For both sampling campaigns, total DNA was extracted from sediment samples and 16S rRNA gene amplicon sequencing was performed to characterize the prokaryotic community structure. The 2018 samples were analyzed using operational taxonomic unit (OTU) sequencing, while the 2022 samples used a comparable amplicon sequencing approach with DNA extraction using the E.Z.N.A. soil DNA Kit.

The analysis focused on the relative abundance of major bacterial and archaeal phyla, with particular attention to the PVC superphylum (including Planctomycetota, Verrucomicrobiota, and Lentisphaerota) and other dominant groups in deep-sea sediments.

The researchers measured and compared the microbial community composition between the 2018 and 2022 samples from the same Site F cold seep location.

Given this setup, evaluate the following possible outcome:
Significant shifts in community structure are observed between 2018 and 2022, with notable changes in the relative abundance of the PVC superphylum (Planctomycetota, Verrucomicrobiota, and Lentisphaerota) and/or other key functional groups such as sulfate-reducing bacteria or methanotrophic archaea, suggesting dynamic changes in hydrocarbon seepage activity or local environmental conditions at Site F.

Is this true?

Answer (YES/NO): YES